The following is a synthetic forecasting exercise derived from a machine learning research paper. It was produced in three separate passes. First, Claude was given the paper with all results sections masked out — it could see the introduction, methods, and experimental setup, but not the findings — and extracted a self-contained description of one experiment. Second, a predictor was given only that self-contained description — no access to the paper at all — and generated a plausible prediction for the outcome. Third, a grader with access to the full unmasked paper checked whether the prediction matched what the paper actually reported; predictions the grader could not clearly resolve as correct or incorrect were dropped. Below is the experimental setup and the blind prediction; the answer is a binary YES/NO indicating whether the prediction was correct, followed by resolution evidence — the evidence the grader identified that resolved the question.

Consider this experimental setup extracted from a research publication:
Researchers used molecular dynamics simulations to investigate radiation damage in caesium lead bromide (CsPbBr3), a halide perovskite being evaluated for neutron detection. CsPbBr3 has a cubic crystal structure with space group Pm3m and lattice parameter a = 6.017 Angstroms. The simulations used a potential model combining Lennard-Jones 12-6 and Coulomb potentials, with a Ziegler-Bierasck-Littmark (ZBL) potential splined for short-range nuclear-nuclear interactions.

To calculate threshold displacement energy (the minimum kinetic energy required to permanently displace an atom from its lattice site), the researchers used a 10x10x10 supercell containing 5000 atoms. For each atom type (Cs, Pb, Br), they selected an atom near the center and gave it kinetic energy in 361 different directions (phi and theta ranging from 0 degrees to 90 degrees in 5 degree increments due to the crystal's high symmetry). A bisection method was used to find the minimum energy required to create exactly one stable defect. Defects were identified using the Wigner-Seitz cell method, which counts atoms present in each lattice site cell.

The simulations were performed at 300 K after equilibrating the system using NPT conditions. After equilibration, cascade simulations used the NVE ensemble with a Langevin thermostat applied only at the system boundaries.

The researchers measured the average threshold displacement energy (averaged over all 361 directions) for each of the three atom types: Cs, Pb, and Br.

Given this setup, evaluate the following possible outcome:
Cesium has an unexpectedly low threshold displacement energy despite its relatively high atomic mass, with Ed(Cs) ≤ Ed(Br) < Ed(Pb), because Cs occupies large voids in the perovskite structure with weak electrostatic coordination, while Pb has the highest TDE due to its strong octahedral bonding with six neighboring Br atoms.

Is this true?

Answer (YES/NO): NO